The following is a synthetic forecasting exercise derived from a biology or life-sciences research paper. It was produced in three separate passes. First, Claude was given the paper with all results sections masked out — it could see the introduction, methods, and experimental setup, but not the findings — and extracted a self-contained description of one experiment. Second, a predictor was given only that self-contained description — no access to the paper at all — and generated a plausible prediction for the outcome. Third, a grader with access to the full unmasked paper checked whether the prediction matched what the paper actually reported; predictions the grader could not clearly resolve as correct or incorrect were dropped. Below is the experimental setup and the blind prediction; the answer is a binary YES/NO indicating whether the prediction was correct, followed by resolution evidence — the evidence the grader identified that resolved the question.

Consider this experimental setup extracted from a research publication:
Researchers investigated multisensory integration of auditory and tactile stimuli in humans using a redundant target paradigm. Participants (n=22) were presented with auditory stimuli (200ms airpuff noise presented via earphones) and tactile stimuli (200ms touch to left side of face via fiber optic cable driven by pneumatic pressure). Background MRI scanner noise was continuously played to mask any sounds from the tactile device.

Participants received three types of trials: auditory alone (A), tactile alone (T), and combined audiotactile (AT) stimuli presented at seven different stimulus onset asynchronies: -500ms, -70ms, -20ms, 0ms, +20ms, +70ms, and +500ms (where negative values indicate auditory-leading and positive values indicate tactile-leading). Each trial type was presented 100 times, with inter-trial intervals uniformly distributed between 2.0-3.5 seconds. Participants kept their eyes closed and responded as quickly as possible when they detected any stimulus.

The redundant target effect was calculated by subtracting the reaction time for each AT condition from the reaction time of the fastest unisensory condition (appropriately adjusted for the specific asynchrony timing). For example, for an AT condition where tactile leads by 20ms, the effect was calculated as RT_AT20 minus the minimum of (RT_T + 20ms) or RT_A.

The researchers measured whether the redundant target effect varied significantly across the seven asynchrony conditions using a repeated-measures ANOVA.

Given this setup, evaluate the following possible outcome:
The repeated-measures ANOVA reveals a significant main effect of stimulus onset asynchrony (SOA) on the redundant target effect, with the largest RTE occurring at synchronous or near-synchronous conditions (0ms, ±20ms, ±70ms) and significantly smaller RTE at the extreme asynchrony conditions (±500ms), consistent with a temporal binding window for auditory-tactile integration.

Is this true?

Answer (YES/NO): YES